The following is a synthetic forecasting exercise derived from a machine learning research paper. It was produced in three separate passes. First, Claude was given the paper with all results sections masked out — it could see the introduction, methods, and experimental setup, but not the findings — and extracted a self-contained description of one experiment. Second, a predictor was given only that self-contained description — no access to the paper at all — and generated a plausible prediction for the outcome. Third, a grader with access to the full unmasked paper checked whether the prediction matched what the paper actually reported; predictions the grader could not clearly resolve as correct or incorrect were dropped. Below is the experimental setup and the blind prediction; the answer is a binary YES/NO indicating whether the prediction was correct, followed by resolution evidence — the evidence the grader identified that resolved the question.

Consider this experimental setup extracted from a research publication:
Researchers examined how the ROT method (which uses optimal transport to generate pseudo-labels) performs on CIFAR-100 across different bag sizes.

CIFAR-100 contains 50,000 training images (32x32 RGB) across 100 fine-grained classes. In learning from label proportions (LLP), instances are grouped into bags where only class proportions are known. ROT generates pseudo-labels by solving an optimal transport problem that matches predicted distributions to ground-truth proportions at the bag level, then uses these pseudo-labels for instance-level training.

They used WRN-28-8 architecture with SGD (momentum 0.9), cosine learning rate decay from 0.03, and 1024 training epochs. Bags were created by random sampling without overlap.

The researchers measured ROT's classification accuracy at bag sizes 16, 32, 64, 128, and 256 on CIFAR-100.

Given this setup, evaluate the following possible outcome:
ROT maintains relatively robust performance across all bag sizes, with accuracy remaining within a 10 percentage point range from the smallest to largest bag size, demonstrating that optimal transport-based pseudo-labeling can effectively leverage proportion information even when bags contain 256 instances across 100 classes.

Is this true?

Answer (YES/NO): NO